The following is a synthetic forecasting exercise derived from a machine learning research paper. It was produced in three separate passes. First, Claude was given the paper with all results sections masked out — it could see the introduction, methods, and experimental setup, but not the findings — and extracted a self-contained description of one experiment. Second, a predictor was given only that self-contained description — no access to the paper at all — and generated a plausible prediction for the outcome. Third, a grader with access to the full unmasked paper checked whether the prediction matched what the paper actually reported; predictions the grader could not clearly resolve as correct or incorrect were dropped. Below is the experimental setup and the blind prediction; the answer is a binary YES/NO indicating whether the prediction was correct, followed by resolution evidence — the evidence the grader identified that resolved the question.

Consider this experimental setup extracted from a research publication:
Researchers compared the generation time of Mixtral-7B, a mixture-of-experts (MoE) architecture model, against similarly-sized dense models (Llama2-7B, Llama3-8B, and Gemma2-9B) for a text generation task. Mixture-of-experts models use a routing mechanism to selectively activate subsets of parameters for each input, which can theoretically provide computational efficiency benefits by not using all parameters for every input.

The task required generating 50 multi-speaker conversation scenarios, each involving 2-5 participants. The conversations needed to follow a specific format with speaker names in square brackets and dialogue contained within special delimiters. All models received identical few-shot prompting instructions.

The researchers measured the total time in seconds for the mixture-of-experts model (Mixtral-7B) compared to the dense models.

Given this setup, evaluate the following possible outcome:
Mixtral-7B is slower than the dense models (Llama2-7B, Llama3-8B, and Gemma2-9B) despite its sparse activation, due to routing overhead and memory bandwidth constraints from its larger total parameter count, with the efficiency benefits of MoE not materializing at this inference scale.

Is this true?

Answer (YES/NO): YES